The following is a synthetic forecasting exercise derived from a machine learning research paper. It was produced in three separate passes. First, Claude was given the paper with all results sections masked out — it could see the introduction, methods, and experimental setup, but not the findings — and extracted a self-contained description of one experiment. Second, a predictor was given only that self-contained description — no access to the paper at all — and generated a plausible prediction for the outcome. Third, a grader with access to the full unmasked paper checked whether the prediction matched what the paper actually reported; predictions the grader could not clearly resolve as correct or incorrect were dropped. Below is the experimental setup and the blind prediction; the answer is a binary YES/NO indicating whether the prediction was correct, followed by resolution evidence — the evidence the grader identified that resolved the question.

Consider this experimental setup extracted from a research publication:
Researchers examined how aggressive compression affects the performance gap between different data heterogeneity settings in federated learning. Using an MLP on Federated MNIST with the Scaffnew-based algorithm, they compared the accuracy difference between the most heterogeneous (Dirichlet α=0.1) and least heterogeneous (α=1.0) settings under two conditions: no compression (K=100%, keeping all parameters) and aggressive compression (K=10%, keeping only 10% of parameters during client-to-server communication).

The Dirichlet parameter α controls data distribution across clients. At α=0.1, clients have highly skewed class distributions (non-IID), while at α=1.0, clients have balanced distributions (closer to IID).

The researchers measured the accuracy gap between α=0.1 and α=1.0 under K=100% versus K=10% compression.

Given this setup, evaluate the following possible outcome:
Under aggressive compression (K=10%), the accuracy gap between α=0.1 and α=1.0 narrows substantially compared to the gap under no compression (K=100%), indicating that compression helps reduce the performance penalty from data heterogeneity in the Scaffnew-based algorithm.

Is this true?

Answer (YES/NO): NO